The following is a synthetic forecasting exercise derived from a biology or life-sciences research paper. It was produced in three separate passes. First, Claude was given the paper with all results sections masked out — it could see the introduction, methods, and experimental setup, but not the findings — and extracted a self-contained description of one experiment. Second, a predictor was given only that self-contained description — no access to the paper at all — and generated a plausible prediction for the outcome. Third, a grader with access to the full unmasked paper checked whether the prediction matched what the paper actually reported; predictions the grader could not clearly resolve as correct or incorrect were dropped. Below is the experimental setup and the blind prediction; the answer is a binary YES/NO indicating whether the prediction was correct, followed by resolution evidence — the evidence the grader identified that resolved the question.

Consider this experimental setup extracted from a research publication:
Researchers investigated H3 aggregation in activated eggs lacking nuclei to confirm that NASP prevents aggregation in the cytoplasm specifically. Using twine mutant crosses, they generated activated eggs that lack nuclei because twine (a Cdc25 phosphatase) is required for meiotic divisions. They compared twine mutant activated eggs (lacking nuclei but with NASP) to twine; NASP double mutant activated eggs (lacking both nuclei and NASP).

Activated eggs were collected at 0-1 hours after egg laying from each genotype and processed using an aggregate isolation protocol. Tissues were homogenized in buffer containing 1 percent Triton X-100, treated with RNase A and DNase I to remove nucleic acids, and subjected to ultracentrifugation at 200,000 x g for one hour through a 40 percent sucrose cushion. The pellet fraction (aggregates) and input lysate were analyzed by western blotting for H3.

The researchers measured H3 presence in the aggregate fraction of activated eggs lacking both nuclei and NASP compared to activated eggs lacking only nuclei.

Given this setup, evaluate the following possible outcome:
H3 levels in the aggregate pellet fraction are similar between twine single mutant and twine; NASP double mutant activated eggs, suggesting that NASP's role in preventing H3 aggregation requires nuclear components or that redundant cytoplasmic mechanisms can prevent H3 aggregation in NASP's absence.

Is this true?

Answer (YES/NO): NO